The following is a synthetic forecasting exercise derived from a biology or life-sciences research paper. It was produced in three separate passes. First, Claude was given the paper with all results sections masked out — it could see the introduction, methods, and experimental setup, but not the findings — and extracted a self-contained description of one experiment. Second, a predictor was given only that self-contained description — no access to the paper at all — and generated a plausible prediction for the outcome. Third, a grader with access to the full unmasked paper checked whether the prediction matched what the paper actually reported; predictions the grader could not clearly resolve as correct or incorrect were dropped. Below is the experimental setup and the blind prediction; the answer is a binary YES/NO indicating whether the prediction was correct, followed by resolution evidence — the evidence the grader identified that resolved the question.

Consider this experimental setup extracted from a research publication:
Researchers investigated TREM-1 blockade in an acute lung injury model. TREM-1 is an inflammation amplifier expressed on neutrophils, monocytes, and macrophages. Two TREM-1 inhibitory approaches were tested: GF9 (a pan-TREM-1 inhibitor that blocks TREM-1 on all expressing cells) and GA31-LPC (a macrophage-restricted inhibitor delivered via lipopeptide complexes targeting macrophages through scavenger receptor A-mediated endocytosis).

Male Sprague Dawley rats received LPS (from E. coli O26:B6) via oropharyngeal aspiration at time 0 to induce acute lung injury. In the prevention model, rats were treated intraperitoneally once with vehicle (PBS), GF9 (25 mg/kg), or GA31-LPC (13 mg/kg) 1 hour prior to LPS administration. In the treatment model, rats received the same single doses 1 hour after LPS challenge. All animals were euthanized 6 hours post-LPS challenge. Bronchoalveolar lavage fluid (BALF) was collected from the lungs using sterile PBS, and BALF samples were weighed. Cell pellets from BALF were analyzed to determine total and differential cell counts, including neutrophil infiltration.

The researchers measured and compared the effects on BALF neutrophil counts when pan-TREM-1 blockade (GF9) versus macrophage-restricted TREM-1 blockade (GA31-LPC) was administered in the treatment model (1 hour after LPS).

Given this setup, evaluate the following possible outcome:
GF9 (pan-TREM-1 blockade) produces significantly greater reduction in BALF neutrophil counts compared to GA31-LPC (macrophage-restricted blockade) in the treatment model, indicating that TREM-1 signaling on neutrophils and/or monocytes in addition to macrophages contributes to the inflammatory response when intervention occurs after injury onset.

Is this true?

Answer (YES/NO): NO